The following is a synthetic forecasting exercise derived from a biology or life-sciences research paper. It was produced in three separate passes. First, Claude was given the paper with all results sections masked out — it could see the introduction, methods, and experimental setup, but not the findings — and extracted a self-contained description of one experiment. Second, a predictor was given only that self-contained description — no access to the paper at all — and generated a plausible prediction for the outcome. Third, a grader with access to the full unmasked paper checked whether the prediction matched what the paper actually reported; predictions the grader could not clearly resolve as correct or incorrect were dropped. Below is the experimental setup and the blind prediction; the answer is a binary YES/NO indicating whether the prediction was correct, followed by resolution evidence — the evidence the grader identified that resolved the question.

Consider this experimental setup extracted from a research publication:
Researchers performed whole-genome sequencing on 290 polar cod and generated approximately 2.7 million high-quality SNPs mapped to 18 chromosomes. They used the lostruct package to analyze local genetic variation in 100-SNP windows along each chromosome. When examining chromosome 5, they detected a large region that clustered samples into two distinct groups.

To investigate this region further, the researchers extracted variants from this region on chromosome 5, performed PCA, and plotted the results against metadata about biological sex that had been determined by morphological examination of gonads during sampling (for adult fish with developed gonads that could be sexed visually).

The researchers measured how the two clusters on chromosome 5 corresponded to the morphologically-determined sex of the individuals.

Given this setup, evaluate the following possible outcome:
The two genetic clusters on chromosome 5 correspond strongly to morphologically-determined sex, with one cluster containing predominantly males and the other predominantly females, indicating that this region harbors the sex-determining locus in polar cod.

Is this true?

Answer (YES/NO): YES